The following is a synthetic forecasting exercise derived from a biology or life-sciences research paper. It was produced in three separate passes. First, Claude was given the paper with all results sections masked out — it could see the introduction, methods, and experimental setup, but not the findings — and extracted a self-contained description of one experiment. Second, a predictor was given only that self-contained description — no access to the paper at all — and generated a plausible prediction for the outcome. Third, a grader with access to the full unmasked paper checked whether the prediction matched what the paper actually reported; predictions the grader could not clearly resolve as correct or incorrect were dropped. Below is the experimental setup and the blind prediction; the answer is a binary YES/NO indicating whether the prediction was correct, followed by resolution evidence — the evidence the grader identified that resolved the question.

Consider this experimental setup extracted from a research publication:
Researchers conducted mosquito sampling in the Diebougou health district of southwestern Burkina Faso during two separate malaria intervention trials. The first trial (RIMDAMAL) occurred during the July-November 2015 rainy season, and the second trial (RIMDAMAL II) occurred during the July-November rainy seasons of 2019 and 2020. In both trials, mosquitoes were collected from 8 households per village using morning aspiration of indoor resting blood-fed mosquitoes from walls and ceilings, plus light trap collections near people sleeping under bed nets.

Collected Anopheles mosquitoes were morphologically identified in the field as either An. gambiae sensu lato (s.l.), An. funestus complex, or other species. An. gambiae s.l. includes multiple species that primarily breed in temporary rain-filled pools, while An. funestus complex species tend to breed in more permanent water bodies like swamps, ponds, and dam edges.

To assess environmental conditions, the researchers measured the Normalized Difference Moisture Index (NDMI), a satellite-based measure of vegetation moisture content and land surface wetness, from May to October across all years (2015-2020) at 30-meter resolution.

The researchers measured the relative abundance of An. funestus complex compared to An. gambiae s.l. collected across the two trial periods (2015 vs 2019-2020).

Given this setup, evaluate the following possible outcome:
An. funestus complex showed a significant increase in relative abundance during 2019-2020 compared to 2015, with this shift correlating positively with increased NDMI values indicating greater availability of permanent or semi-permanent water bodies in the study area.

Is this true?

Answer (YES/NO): YES